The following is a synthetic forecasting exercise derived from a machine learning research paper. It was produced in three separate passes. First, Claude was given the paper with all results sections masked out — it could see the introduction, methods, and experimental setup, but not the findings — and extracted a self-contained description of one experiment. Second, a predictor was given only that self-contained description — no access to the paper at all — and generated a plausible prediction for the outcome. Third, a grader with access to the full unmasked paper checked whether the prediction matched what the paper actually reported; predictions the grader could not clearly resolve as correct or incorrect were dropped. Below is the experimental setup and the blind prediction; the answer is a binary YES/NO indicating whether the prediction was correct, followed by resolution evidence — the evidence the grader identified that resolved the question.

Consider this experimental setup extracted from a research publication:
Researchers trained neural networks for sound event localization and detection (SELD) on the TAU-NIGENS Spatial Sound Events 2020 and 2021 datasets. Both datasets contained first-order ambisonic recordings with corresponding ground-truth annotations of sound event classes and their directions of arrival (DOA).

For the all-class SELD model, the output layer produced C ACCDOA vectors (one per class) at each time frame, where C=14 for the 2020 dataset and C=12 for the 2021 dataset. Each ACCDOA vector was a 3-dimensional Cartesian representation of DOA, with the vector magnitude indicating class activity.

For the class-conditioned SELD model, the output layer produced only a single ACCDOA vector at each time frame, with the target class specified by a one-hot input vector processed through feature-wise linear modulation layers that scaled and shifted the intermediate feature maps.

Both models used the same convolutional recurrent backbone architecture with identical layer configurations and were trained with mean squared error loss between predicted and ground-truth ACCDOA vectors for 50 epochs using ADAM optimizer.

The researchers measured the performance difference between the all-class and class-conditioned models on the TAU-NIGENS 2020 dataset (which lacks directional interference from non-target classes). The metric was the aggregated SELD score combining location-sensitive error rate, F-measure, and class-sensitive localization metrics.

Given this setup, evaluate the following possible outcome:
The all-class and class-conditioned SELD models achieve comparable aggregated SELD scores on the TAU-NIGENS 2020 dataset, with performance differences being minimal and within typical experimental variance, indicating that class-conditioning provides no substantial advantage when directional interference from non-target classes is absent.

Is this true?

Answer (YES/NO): NO